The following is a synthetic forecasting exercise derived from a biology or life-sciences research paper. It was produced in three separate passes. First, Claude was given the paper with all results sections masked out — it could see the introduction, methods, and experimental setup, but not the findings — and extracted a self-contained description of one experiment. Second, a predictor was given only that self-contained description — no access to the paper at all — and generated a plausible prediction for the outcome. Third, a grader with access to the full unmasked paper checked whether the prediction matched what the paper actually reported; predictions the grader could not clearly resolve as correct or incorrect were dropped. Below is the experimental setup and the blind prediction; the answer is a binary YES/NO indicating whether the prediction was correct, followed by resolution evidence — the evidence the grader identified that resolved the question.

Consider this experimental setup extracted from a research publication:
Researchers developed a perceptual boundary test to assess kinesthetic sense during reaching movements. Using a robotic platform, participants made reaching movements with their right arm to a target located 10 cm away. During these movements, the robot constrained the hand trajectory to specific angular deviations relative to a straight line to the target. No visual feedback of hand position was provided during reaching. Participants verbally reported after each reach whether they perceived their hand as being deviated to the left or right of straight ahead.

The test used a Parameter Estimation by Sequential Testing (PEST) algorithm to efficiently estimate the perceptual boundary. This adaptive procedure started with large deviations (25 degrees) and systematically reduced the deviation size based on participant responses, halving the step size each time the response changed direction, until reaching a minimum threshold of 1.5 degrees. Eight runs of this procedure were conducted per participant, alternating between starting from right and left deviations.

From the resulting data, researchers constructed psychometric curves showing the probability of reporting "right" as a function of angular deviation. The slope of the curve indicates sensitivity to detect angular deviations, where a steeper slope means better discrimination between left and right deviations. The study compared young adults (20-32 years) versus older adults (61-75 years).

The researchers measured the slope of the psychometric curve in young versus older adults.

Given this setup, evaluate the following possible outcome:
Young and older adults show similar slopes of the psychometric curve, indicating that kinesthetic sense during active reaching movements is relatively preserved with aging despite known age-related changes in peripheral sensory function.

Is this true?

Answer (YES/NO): YES